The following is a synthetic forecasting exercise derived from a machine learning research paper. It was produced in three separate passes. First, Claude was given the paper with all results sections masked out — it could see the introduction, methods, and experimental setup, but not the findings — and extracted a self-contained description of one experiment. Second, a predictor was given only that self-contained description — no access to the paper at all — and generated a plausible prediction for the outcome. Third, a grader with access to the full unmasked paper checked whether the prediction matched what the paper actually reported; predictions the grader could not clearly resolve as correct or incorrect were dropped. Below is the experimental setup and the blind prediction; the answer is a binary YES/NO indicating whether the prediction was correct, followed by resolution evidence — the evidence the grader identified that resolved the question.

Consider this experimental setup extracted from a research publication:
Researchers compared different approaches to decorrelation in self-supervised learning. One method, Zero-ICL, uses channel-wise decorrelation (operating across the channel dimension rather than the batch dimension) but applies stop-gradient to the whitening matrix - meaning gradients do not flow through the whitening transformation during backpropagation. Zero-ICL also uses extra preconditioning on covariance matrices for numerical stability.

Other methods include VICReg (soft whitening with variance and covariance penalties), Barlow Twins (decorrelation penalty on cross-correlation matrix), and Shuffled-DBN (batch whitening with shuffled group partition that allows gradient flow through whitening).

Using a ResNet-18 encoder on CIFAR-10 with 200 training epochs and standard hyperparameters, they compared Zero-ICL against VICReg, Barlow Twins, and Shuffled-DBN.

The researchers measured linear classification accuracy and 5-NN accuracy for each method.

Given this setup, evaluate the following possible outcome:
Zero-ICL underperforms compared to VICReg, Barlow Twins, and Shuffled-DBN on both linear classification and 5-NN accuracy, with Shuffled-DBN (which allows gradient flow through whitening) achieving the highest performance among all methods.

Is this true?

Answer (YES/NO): NO